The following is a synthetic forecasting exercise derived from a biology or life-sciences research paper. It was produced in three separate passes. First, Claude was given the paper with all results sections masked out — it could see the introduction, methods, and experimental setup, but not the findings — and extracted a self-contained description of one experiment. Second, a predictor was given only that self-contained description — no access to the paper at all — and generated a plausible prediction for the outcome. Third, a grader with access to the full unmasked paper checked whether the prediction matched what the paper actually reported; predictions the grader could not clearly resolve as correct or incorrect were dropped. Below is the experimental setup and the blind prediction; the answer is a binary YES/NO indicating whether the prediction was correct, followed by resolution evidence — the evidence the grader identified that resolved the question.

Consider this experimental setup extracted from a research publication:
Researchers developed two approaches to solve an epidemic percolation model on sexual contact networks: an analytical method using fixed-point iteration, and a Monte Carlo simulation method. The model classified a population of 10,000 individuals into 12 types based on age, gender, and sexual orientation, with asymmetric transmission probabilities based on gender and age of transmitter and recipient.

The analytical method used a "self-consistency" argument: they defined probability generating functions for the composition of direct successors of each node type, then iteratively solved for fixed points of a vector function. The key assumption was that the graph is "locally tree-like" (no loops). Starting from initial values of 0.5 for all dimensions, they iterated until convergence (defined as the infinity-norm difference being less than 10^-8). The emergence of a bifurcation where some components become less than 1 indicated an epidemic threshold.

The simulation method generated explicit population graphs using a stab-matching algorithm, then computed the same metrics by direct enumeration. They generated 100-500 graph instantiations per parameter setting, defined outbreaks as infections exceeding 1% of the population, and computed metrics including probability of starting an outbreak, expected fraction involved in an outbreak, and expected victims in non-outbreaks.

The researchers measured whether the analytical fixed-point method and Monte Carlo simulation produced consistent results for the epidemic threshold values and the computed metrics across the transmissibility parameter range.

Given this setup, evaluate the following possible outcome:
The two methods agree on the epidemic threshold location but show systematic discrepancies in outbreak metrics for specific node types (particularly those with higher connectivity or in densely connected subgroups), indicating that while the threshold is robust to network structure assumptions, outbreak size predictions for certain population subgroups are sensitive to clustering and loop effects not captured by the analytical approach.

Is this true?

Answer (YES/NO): NO